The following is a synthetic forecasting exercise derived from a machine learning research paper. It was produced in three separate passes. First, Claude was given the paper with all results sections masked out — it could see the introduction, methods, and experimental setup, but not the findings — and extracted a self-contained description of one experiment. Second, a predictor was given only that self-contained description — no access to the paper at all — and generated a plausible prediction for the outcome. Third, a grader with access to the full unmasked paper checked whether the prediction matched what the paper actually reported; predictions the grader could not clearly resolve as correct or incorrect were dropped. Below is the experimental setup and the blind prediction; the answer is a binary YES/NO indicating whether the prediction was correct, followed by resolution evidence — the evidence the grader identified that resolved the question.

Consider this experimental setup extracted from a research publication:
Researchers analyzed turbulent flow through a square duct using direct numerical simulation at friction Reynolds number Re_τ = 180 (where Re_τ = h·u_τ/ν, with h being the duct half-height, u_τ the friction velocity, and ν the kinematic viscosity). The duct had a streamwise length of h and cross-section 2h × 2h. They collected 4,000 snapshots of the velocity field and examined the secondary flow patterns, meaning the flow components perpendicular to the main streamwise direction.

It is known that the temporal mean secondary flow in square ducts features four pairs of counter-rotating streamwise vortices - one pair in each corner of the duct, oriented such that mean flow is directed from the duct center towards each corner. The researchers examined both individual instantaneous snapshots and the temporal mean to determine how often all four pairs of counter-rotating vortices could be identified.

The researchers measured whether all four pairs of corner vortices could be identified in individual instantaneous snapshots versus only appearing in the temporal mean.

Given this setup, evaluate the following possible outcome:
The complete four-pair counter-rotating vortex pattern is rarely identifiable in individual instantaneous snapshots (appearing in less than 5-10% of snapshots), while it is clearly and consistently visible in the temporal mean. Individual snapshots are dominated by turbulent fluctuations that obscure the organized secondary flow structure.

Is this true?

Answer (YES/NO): NO